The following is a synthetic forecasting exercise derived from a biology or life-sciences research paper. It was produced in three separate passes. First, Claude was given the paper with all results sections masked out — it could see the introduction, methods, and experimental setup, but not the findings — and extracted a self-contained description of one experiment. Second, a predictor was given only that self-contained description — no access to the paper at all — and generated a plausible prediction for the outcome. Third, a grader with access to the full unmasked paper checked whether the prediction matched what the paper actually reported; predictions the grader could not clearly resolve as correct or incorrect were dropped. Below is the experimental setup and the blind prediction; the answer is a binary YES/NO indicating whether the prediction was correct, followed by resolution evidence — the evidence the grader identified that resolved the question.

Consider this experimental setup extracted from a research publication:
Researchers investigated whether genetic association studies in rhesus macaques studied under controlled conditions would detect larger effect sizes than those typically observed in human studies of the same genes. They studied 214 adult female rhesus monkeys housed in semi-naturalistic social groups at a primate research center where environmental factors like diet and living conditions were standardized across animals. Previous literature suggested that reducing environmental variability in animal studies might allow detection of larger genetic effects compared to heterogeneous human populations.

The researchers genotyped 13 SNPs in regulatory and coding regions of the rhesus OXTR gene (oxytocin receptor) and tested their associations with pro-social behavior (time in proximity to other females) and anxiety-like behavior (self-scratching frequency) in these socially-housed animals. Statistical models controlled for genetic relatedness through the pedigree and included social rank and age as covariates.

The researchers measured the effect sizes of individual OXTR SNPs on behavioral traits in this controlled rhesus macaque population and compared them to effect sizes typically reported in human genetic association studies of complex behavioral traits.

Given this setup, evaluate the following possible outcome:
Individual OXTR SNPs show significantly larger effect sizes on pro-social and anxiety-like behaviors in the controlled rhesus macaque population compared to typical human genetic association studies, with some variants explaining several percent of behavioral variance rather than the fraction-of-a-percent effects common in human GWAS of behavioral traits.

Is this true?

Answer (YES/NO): NO